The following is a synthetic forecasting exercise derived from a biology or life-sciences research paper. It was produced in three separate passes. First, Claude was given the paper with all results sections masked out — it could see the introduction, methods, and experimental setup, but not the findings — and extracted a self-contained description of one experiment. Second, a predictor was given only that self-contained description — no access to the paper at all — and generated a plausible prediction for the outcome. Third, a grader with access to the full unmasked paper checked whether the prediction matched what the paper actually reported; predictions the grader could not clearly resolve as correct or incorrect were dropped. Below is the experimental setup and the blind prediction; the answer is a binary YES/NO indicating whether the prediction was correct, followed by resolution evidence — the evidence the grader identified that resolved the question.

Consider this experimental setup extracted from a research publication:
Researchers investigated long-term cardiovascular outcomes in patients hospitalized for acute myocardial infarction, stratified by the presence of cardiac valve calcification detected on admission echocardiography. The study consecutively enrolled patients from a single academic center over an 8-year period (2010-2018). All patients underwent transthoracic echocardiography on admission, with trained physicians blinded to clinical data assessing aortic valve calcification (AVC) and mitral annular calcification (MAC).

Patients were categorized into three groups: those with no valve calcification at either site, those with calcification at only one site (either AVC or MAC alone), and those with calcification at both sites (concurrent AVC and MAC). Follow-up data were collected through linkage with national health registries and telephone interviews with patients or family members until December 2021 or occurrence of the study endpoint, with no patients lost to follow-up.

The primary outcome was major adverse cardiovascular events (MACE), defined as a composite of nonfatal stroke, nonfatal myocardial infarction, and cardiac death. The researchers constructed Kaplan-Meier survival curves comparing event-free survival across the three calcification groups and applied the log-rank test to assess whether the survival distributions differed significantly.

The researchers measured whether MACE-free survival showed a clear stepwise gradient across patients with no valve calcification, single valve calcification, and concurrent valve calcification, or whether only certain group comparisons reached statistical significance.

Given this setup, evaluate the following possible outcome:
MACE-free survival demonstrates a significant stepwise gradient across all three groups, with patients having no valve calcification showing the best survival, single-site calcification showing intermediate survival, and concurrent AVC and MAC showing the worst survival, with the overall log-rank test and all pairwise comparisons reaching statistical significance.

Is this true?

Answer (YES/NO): NO